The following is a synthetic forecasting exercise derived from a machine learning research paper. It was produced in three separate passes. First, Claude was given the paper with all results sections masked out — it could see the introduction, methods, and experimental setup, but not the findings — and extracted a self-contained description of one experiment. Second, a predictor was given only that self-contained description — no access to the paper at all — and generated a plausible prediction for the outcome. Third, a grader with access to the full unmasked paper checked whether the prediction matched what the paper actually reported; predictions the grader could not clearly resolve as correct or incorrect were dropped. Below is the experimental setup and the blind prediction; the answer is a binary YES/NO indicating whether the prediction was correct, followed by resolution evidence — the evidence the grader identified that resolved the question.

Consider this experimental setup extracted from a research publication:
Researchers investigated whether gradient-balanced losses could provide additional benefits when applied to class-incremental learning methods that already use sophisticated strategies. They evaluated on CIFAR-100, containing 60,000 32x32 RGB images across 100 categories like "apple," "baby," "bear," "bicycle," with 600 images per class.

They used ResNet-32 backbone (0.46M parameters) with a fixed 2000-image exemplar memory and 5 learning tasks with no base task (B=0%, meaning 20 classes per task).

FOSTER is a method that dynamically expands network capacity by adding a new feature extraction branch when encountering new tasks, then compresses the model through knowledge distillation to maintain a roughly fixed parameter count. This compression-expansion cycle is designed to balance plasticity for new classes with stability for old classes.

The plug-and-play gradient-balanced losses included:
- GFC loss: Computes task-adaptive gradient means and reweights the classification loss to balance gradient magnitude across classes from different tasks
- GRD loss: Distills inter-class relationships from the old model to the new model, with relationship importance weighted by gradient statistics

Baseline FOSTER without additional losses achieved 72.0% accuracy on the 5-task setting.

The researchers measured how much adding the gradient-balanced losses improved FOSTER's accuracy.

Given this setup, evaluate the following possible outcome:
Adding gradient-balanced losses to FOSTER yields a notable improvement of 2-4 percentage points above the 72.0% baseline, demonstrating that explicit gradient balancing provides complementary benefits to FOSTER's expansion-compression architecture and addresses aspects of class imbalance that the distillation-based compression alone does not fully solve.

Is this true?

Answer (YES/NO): NO